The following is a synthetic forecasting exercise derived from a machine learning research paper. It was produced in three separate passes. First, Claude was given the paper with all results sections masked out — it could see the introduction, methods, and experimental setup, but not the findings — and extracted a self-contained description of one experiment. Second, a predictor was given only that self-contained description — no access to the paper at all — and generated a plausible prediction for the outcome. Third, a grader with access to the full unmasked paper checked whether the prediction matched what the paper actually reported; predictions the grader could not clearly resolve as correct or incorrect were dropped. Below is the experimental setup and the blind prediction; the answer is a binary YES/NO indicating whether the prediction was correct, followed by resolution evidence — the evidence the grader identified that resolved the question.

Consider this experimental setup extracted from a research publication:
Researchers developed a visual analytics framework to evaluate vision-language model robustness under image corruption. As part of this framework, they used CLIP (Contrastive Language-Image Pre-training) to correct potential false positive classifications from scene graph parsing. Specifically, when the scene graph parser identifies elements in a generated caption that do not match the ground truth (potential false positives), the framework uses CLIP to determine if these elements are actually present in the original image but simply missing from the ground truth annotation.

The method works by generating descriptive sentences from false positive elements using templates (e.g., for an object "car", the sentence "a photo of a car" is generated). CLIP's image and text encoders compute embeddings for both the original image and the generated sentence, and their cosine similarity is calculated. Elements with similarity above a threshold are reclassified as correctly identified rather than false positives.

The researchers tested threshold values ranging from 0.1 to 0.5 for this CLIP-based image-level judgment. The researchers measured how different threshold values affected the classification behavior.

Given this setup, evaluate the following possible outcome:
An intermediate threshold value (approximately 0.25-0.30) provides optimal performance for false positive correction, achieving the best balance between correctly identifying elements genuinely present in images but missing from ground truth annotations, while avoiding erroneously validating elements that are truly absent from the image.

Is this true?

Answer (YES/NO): YES